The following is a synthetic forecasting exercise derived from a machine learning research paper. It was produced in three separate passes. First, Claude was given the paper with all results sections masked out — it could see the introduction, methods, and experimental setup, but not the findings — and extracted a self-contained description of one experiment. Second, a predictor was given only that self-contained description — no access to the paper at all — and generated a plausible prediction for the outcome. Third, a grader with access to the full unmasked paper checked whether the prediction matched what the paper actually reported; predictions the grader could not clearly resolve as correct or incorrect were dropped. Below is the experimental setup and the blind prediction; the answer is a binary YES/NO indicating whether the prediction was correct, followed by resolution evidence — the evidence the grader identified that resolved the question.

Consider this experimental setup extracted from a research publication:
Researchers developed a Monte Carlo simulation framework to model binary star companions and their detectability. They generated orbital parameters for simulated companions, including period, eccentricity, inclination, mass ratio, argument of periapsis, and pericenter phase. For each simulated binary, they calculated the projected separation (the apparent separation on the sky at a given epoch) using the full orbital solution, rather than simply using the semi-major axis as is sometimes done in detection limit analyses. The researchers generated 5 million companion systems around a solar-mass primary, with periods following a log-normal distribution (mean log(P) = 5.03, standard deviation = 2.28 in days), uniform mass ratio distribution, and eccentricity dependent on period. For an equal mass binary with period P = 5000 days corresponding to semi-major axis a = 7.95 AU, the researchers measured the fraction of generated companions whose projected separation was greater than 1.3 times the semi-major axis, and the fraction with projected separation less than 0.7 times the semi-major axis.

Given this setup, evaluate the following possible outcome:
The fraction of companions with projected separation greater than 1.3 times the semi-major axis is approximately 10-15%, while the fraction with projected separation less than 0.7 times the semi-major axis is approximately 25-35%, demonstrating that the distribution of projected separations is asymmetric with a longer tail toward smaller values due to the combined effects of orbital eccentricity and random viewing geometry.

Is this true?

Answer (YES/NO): NO